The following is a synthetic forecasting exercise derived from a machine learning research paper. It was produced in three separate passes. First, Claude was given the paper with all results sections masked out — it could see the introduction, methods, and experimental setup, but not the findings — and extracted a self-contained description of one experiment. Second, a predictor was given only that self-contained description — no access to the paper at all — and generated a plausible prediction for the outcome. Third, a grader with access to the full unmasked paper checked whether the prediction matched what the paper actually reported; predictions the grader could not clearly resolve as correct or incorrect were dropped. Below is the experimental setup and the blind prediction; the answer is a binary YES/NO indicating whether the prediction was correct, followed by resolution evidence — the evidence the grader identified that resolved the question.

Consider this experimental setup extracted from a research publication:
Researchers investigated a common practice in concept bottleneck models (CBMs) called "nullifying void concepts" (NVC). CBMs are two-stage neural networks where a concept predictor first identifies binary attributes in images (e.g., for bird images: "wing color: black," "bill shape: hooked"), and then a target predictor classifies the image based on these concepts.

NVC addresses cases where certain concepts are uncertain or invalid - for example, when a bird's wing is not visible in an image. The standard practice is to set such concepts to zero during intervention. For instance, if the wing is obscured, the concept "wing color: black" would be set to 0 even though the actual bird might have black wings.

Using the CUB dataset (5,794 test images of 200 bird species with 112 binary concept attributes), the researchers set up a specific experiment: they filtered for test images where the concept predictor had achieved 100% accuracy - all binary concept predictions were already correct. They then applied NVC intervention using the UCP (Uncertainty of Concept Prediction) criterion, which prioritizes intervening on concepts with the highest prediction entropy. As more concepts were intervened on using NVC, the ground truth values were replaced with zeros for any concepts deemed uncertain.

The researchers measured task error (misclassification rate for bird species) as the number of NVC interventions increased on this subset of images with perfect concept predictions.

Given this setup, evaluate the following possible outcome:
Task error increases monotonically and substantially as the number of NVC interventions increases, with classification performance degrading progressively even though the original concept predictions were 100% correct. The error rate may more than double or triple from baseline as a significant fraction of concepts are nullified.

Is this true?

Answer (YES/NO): YES